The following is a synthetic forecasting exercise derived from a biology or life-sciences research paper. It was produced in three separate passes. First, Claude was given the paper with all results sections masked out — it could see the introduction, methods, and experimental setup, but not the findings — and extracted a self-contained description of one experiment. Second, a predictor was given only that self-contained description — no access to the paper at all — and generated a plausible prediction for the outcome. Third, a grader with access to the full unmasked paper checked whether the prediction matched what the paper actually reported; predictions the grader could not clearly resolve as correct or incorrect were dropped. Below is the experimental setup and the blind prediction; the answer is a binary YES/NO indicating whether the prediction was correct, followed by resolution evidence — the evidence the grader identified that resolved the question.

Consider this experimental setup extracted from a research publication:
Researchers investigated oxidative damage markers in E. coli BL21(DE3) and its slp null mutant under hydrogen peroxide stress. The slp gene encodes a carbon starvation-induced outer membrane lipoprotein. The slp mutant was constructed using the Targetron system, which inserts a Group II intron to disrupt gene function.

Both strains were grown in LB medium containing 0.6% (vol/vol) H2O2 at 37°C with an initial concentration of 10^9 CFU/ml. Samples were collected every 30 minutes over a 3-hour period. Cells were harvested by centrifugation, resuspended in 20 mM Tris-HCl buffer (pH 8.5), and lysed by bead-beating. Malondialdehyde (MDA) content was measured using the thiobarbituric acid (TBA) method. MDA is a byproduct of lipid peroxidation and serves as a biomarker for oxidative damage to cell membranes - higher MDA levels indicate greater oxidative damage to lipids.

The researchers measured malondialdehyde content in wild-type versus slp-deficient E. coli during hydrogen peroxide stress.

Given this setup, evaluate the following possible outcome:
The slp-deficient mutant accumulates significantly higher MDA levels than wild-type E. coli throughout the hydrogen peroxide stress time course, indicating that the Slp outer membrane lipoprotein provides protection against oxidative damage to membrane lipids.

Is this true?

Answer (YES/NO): NO